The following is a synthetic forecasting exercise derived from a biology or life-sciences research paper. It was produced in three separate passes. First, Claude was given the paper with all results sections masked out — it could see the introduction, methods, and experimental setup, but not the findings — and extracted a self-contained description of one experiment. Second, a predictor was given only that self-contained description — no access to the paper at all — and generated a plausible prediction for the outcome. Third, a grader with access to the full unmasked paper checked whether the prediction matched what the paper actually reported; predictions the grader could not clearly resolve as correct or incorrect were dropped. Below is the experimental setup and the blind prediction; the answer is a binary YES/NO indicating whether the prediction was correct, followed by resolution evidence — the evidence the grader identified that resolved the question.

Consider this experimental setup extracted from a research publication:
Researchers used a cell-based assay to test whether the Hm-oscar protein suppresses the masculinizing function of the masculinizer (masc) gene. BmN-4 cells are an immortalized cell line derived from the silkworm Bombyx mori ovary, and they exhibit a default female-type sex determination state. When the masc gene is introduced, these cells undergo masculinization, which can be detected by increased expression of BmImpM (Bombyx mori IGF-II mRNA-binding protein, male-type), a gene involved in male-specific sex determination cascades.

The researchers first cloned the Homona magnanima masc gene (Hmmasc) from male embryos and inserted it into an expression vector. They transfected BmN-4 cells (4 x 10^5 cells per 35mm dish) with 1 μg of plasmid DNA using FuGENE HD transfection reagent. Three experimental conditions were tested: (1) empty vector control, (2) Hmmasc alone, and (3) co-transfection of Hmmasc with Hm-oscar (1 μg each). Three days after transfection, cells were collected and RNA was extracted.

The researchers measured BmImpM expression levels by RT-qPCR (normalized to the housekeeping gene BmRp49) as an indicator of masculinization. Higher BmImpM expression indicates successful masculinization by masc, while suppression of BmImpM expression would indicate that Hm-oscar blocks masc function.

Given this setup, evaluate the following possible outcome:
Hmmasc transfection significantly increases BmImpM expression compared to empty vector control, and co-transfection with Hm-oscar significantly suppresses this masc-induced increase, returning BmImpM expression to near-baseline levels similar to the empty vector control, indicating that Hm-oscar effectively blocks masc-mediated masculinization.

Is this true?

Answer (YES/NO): NO